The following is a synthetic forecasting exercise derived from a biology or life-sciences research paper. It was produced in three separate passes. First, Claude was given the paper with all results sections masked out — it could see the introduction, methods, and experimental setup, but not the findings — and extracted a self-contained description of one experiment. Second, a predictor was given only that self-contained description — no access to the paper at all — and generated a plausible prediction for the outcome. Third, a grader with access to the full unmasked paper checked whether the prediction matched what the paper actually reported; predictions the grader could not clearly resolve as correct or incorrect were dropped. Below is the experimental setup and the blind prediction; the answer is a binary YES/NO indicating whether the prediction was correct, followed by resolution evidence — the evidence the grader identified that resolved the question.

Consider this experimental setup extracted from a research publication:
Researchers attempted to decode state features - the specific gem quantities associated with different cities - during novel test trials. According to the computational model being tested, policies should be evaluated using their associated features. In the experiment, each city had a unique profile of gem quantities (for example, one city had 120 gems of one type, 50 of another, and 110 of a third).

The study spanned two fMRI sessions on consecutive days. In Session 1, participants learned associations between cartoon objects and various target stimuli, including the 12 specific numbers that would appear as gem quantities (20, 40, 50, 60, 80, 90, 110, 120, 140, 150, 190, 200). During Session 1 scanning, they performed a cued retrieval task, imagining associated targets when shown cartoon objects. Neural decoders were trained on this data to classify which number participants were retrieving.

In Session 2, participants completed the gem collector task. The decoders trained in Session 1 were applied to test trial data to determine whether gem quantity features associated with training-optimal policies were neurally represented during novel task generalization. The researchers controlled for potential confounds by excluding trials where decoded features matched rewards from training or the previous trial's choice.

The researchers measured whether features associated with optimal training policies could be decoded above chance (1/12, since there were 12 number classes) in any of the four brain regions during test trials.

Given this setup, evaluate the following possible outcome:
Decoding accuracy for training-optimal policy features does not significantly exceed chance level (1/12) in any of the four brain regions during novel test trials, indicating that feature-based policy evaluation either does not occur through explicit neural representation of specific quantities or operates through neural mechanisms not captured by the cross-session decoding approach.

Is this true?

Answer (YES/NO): YES